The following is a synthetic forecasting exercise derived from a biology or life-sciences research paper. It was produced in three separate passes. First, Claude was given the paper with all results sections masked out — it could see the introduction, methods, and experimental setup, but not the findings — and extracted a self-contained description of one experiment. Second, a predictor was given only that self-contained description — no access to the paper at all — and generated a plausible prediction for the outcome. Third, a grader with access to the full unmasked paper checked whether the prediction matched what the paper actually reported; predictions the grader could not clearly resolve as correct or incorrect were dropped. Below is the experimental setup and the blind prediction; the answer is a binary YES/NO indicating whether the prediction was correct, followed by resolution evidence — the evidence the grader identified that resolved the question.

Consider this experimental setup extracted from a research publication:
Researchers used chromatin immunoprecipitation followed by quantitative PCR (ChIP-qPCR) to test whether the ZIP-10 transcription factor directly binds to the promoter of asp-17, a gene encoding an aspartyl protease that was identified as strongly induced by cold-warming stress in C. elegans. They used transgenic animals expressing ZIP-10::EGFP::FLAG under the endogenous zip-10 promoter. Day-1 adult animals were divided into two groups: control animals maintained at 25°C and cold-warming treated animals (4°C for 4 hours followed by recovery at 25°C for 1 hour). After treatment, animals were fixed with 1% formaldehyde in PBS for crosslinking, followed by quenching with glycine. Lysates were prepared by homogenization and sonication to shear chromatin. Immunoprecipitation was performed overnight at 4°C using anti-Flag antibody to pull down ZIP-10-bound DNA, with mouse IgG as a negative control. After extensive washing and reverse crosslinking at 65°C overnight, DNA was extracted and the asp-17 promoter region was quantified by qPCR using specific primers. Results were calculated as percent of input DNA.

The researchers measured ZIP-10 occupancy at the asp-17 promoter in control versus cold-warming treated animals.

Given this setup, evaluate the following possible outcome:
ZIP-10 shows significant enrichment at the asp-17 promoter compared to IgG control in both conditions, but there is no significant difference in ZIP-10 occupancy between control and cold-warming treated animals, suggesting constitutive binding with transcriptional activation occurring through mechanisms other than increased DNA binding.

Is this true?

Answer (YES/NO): NO